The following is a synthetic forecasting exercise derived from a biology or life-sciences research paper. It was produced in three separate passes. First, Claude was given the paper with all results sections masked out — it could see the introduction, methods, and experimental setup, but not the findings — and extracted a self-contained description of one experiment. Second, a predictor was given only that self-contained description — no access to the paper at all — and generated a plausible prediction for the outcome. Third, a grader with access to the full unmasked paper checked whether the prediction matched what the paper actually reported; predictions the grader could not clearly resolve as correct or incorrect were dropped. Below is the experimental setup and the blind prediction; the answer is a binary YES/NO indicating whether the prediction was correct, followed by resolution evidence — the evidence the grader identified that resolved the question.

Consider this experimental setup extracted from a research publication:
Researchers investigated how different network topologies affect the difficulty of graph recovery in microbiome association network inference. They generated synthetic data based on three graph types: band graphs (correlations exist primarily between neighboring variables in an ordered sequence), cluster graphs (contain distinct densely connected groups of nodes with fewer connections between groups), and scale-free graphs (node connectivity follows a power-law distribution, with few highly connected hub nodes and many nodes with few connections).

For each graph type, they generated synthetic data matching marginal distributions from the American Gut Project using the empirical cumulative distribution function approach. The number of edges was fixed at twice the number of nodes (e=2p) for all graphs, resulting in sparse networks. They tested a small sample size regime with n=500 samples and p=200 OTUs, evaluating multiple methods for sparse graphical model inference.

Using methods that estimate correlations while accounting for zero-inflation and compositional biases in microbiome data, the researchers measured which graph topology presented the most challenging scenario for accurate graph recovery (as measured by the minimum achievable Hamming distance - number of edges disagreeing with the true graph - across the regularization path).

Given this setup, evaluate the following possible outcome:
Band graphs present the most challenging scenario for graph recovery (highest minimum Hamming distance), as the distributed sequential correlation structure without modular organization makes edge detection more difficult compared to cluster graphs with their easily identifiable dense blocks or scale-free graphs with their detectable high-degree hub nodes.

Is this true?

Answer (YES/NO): NO